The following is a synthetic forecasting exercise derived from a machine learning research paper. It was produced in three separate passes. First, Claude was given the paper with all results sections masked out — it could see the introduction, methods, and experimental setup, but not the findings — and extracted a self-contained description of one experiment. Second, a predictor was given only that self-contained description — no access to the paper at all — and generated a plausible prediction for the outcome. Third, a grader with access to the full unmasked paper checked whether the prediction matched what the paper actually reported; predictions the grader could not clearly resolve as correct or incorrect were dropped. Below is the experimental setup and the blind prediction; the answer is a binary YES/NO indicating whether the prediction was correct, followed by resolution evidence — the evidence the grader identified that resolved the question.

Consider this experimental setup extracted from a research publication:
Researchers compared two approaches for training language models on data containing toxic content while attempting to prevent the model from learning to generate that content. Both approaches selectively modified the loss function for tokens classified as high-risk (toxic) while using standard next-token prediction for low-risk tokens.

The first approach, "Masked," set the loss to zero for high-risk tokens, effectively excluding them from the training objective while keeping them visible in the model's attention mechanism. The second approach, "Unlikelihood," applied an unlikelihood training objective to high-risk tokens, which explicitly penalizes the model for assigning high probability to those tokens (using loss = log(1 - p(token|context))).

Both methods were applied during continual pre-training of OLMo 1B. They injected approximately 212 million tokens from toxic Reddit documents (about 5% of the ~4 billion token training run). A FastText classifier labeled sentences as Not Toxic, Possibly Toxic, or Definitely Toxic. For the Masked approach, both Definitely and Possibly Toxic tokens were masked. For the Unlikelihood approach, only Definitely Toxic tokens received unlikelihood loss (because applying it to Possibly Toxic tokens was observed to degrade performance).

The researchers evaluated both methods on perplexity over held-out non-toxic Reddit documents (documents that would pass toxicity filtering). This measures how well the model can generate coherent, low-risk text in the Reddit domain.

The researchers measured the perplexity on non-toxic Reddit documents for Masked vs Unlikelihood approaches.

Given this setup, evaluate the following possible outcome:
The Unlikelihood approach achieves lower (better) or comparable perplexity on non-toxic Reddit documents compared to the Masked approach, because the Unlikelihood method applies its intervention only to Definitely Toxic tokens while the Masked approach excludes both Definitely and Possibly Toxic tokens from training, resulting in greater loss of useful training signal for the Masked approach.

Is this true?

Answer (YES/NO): NO